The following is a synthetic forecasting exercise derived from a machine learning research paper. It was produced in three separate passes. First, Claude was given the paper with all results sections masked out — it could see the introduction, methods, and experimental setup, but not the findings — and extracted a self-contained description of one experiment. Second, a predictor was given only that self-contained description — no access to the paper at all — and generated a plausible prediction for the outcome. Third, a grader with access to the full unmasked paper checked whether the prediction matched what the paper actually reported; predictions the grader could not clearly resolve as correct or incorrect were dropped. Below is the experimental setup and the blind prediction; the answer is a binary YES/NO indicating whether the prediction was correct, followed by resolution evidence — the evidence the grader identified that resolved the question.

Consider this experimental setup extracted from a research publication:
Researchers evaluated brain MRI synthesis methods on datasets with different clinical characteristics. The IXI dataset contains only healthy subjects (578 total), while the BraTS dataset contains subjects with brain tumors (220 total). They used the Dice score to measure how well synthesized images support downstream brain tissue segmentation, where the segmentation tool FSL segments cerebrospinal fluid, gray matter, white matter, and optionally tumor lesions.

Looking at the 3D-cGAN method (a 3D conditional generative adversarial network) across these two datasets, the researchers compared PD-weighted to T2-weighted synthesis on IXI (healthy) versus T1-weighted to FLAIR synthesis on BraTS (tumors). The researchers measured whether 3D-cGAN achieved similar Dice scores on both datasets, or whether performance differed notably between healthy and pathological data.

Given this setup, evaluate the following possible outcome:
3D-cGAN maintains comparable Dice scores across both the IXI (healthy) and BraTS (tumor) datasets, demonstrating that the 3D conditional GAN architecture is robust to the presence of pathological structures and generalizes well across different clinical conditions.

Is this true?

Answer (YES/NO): NO